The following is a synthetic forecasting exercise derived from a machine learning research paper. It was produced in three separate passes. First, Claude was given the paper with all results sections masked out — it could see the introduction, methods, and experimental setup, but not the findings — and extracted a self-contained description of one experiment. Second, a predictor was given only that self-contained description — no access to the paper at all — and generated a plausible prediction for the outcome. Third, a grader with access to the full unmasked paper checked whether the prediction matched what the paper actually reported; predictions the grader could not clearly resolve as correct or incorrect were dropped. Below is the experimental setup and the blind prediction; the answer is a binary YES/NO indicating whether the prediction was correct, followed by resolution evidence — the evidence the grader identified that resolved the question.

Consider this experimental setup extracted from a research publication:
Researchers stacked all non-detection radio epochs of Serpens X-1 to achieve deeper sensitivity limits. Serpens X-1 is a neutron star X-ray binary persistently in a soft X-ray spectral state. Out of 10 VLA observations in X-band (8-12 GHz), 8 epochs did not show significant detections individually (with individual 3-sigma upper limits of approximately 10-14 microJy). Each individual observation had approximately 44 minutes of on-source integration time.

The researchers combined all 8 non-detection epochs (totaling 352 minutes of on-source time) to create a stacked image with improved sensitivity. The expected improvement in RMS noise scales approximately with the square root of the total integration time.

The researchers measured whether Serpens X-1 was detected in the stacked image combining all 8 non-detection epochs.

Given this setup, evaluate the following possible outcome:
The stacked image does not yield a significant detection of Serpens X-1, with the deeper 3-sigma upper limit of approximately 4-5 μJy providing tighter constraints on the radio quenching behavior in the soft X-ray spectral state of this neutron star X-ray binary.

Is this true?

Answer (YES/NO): YES